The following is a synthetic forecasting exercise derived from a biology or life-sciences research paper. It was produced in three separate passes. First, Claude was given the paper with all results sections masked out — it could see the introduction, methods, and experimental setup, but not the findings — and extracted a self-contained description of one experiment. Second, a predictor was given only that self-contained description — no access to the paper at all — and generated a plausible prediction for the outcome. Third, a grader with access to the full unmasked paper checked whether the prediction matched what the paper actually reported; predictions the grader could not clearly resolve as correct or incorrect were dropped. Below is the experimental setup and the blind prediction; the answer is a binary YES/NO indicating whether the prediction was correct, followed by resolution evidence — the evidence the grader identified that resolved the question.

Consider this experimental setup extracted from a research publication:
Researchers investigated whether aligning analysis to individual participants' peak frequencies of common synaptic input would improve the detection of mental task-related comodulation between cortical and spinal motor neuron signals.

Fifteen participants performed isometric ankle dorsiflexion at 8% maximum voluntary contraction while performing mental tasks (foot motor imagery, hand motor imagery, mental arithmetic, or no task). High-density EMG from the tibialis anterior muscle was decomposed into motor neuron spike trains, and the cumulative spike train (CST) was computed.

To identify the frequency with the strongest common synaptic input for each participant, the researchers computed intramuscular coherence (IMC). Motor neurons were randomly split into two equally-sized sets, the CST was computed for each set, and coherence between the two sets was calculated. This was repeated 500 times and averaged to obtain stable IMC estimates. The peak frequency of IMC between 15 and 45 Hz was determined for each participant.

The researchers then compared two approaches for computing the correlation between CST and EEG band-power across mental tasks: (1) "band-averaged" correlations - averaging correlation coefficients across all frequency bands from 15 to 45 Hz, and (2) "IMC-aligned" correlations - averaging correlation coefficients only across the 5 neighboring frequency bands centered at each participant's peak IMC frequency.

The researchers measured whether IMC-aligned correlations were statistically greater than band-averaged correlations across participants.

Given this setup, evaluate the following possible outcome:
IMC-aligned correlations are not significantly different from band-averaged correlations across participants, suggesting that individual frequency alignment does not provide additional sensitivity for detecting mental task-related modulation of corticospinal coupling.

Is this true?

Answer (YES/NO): NO